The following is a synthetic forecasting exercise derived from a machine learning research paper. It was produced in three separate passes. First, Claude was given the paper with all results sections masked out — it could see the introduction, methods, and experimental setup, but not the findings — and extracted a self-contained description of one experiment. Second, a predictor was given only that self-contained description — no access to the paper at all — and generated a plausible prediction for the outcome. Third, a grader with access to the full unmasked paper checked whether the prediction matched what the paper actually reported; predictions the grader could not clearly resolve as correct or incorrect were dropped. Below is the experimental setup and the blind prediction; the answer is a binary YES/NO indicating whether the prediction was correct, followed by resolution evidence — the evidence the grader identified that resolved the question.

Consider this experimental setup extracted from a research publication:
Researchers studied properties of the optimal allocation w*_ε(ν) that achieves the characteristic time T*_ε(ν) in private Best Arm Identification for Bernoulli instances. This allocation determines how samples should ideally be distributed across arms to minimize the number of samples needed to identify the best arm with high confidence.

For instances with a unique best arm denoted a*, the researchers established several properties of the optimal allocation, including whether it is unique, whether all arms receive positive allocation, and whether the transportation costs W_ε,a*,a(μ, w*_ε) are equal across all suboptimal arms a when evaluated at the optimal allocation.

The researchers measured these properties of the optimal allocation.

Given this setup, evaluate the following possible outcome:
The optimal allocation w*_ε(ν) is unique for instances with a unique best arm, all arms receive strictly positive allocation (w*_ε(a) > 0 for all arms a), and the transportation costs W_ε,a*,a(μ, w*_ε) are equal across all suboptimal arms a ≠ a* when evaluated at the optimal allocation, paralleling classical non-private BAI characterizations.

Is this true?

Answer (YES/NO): YES